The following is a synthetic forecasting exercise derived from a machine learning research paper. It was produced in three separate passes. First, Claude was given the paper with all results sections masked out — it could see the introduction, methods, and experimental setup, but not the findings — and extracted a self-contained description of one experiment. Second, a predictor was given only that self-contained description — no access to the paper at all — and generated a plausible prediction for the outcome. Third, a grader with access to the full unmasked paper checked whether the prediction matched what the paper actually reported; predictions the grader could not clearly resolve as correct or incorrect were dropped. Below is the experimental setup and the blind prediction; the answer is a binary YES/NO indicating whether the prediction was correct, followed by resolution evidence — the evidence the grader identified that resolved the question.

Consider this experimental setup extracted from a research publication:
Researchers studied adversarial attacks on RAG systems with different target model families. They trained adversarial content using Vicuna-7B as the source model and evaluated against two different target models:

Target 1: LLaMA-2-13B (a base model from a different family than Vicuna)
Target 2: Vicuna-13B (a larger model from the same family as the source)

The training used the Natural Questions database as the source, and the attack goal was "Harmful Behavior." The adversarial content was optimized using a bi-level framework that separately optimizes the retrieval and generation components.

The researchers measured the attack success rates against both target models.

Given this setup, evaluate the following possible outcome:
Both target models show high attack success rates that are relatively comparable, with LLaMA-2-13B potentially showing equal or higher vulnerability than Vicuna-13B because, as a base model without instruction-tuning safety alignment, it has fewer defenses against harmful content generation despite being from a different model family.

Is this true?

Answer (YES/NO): NO